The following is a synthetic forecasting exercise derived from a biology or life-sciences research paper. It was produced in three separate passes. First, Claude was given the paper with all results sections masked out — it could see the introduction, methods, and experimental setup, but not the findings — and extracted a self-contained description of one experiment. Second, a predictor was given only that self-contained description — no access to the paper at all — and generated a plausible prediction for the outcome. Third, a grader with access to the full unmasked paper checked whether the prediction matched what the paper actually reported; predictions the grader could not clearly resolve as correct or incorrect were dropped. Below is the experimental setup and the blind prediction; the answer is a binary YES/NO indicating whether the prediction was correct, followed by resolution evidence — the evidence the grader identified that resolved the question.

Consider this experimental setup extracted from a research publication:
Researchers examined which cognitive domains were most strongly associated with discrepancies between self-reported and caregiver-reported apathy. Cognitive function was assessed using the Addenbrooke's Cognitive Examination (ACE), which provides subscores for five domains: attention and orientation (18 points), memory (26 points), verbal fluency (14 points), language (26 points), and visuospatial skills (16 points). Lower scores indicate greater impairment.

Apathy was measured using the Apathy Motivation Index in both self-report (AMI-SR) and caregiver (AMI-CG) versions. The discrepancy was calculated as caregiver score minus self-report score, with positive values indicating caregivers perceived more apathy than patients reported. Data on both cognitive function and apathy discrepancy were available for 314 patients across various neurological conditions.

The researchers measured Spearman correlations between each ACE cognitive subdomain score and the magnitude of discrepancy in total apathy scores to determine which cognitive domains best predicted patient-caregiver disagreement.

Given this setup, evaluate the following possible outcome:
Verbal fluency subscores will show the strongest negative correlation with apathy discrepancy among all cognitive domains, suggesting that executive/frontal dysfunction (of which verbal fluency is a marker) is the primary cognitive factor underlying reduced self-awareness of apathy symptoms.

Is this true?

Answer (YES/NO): NO